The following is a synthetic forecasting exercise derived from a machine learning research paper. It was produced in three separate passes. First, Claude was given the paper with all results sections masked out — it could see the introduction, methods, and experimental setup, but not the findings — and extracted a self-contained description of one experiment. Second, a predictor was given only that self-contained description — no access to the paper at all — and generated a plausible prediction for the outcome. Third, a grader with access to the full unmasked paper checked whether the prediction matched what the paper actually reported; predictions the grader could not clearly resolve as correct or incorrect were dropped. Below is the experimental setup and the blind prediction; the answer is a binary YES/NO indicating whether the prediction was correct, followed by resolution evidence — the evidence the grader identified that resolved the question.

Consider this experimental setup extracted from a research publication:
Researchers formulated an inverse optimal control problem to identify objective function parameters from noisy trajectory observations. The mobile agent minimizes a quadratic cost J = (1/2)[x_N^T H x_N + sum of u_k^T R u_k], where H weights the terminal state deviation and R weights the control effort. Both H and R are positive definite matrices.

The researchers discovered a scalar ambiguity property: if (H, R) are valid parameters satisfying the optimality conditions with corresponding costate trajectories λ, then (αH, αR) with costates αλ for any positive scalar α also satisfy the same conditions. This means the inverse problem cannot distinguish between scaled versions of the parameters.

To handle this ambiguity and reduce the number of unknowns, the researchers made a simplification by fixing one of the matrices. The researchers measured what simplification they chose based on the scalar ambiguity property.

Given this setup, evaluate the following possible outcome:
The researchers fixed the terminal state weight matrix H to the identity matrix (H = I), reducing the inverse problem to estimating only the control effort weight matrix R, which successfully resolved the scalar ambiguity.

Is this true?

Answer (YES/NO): YES